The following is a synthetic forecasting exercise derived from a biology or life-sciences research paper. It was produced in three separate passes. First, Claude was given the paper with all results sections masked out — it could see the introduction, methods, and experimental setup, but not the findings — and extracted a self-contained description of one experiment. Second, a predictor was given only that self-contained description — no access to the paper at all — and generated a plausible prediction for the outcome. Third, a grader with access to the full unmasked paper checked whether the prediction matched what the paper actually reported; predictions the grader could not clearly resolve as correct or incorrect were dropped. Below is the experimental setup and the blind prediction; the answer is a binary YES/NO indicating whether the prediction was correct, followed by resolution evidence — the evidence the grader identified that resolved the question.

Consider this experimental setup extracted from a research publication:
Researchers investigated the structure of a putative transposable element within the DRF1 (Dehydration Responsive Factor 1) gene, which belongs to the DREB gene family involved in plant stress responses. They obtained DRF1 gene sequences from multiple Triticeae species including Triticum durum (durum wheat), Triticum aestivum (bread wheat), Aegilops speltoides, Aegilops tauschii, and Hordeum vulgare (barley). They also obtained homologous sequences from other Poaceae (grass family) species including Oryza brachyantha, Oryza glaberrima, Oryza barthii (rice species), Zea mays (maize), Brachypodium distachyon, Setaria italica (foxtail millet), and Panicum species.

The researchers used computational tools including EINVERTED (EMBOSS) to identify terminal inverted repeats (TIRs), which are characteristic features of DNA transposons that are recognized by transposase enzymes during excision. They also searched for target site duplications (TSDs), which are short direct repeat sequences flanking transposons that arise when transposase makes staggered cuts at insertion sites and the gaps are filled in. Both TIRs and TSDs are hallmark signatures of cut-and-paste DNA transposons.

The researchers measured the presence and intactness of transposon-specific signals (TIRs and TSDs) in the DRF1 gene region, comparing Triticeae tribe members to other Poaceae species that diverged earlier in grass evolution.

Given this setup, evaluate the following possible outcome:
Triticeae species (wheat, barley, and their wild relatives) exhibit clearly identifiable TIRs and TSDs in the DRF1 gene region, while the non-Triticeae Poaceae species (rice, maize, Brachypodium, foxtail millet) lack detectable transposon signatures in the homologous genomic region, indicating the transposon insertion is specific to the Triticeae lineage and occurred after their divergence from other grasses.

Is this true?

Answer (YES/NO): YES